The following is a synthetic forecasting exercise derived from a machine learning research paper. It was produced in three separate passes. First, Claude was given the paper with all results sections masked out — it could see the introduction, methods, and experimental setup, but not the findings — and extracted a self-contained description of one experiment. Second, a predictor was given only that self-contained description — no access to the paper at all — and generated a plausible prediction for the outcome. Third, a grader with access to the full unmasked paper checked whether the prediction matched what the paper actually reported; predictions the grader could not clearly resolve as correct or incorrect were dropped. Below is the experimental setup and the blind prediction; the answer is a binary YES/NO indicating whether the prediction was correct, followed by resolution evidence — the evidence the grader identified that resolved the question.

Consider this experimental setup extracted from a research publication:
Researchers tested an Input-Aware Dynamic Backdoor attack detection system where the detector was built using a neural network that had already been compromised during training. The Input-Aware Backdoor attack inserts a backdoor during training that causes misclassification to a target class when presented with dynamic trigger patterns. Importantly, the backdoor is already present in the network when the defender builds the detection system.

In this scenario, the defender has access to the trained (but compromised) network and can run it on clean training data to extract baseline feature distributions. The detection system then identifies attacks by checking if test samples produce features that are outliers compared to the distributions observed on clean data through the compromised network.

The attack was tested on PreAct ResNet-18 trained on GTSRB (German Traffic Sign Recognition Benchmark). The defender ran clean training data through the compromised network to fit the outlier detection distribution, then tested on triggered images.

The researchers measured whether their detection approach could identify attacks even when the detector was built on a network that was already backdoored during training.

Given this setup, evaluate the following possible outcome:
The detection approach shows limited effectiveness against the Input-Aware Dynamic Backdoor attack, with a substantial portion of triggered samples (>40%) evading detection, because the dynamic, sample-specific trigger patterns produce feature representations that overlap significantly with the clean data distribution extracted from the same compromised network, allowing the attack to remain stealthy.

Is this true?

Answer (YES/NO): NO